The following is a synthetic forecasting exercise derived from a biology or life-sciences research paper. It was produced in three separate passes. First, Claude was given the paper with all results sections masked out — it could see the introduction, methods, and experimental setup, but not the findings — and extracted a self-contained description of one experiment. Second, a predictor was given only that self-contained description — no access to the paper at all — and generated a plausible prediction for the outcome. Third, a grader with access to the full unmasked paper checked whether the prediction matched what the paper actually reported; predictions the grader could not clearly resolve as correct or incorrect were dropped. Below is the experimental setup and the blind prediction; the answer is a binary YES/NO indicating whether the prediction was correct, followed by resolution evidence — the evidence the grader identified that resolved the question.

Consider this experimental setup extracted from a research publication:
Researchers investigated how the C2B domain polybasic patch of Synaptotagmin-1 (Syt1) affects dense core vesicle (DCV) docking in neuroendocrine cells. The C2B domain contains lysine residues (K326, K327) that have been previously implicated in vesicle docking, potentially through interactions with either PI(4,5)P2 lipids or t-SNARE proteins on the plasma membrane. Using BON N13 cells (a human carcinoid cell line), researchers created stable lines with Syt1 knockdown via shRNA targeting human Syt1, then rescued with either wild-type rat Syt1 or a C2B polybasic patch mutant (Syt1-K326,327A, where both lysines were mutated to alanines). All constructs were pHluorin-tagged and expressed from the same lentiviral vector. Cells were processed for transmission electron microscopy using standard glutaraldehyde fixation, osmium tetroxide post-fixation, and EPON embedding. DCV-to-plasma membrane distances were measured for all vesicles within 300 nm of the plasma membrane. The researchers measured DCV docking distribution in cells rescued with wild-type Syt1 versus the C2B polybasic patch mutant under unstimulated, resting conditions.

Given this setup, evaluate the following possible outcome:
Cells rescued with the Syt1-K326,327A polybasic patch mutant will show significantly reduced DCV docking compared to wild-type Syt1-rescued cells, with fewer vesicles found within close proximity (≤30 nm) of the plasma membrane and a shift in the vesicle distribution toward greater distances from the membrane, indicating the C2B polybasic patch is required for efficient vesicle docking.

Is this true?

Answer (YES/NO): YES